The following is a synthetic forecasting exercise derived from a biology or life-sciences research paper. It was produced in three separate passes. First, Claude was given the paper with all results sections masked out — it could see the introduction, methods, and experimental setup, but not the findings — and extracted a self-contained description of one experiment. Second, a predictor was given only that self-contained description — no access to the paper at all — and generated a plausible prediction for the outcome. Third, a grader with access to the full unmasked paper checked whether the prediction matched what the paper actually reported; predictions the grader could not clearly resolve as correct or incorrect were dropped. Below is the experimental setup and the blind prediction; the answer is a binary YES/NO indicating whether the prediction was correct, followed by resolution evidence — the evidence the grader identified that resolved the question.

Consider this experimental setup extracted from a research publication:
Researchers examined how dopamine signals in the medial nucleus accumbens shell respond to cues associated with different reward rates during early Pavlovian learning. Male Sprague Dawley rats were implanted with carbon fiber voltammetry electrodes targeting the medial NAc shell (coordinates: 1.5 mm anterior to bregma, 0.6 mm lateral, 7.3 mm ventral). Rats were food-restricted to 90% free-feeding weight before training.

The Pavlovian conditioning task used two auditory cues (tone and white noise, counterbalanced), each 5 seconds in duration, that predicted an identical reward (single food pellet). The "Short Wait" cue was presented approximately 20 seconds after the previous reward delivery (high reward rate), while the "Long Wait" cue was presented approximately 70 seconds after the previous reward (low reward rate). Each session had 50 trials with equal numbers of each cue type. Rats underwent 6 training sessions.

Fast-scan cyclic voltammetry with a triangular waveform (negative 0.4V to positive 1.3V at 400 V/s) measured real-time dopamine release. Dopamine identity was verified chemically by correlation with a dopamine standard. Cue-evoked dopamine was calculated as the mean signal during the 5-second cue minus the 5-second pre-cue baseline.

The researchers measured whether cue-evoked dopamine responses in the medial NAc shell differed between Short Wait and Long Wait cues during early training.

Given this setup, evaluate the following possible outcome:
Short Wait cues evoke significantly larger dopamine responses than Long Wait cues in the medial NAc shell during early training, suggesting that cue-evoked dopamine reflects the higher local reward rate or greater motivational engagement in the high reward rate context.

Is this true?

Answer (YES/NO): NO